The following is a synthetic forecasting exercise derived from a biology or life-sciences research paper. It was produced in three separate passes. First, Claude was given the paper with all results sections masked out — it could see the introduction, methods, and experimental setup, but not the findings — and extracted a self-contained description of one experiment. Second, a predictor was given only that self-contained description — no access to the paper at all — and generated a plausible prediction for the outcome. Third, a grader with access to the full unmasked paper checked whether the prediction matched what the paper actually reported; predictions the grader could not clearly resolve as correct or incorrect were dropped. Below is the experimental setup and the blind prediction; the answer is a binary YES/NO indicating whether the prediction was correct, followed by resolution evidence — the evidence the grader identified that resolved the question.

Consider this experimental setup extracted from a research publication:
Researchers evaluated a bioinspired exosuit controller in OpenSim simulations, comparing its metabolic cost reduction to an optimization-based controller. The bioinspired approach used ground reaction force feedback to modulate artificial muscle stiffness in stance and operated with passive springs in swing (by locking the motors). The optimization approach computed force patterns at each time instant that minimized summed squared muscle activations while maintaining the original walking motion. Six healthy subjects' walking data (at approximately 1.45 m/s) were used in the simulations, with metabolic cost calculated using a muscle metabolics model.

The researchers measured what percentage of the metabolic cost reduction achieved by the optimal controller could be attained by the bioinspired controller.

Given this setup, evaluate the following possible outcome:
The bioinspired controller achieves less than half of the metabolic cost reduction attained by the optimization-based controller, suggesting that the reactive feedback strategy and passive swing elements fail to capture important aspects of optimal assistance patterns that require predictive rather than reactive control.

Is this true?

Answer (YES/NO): NO